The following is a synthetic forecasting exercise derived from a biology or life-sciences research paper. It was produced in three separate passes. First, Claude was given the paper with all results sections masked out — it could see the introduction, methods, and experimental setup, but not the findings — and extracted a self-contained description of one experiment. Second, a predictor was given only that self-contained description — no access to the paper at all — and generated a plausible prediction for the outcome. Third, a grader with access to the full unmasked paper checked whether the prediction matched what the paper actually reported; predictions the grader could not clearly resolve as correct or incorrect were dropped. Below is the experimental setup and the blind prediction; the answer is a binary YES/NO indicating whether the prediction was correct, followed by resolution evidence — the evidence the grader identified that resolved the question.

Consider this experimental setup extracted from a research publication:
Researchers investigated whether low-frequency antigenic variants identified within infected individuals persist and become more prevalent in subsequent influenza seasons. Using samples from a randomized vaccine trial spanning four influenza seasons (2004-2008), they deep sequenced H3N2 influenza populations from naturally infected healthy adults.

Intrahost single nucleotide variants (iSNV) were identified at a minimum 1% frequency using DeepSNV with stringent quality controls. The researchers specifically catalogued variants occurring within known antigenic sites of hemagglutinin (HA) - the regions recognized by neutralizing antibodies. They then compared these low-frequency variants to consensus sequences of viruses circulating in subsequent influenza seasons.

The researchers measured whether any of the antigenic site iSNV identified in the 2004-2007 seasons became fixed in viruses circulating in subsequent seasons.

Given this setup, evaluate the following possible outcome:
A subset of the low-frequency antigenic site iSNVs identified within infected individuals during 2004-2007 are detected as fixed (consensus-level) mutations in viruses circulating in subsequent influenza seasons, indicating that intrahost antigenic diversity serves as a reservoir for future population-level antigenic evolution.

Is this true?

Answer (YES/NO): NO